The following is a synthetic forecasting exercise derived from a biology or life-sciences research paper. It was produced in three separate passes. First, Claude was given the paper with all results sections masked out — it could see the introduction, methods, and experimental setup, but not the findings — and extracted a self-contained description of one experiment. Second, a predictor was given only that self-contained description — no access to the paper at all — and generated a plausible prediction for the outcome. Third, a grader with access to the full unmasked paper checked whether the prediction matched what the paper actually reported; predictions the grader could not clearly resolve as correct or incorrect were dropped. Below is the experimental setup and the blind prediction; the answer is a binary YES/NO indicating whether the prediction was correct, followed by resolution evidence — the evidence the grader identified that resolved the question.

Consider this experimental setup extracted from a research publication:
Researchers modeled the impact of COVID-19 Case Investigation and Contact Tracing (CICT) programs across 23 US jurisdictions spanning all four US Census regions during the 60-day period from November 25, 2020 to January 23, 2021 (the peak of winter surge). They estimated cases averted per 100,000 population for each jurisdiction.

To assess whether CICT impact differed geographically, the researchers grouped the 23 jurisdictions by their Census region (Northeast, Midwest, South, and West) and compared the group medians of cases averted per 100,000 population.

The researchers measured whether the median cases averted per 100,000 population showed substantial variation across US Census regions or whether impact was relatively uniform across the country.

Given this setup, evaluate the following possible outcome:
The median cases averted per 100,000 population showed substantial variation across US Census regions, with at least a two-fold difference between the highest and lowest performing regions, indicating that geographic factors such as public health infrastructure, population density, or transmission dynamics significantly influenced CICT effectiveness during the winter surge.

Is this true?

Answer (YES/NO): YES